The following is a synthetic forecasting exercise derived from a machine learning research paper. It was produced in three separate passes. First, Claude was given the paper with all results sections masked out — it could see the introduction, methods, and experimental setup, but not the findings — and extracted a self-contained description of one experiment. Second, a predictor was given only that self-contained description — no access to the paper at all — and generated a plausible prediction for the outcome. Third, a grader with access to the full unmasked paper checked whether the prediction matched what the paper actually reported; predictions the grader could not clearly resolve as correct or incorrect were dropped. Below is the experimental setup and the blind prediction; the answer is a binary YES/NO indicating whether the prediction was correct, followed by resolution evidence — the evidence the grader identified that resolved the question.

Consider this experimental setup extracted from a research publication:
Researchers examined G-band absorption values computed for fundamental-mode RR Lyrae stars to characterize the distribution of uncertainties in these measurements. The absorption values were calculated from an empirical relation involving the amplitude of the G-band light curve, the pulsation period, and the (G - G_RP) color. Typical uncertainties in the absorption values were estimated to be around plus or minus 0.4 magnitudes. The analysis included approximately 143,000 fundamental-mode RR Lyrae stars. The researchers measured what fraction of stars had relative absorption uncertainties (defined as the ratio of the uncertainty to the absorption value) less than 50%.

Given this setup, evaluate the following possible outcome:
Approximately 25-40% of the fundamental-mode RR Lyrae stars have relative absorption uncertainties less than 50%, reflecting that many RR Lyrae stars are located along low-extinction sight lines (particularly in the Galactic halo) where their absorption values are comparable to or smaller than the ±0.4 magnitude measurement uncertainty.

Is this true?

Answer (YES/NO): NO